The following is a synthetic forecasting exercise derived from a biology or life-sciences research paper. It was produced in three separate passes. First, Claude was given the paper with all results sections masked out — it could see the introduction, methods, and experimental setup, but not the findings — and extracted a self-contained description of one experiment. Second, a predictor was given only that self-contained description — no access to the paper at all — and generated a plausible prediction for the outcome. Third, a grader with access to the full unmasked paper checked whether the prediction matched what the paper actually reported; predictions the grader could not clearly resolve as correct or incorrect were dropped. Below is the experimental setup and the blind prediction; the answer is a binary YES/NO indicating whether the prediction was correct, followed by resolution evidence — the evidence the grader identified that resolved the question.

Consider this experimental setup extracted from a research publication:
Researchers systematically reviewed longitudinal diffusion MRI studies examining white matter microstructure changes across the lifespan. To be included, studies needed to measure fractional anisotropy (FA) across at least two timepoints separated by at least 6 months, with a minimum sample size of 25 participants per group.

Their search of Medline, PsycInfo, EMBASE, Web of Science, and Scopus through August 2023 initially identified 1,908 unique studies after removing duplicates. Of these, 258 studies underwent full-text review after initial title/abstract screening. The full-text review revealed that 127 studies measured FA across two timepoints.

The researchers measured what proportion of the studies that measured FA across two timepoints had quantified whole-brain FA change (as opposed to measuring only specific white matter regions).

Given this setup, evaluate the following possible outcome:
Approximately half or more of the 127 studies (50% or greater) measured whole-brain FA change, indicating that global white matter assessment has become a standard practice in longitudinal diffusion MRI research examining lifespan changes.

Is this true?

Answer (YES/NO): NO